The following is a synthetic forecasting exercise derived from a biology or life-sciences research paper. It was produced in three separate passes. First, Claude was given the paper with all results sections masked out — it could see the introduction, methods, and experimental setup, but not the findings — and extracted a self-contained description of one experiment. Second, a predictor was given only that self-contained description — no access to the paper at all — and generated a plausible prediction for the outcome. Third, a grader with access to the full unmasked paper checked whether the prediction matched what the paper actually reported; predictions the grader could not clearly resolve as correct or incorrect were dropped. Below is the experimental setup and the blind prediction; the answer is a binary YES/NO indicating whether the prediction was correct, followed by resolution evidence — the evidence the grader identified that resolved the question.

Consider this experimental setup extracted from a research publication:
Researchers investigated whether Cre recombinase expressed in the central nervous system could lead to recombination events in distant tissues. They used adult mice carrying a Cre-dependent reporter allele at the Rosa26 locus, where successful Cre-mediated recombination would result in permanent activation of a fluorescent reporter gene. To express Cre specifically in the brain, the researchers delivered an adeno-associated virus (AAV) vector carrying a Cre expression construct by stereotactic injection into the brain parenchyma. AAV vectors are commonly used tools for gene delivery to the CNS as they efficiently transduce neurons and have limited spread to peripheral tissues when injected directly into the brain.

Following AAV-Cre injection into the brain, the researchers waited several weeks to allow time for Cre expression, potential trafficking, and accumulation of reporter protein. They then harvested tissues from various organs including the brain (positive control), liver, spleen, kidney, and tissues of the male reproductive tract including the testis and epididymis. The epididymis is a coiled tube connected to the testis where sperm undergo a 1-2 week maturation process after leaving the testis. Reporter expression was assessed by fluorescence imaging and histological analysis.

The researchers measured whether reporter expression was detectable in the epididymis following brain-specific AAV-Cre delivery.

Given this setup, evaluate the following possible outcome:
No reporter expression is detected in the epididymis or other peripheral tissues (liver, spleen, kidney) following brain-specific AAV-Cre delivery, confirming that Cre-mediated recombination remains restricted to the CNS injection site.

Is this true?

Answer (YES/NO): NO